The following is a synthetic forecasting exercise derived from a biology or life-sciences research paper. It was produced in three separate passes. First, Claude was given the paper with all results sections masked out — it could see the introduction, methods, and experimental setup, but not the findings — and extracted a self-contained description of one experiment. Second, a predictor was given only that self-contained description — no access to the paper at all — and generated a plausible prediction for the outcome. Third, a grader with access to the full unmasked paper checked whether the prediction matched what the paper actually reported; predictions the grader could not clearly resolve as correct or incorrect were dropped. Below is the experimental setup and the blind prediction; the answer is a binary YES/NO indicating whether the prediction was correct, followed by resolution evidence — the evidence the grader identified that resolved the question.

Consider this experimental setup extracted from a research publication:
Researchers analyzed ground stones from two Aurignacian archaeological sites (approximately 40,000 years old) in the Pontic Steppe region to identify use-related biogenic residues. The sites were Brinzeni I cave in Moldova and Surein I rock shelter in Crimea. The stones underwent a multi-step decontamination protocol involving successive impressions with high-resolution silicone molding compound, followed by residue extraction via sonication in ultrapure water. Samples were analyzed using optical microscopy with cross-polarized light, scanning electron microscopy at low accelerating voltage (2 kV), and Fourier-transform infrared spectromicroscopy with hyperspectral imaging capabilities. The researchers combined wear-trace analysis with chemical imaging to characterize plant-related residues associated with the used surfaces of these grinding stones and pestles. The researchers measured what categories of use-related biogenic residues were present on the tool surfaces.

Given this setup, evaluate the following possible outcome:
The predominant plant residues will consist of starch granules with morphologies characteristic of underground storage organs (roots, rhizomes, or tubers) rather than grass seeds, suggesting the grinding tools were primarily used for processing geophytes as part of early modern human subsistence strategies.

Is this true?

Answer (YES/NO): YES